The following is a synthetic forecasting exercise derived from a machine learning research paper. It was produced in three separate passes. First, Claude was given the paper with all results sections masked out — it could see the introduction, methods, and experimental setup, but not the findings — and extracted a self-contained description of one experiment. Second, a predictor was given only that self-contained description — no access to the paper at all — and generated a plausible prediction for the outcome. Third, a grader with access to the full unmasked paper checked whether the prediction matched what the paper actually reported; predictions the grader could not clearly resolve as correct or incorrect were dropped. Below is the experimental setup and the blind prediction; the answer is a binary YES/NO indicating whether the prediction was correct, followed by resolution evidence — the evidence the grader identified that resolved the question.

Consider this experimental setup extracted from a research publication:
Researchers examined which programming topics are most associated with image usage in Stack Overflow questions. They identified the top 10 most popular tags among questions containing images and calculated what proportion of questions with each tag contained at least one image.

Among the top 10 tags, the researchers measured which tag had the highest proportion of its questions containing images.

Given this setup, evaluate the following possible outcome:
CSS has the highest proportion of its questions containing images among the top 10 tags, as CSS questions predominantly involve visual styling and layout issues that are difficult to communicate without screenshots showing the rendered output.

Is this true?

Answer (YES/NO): YES